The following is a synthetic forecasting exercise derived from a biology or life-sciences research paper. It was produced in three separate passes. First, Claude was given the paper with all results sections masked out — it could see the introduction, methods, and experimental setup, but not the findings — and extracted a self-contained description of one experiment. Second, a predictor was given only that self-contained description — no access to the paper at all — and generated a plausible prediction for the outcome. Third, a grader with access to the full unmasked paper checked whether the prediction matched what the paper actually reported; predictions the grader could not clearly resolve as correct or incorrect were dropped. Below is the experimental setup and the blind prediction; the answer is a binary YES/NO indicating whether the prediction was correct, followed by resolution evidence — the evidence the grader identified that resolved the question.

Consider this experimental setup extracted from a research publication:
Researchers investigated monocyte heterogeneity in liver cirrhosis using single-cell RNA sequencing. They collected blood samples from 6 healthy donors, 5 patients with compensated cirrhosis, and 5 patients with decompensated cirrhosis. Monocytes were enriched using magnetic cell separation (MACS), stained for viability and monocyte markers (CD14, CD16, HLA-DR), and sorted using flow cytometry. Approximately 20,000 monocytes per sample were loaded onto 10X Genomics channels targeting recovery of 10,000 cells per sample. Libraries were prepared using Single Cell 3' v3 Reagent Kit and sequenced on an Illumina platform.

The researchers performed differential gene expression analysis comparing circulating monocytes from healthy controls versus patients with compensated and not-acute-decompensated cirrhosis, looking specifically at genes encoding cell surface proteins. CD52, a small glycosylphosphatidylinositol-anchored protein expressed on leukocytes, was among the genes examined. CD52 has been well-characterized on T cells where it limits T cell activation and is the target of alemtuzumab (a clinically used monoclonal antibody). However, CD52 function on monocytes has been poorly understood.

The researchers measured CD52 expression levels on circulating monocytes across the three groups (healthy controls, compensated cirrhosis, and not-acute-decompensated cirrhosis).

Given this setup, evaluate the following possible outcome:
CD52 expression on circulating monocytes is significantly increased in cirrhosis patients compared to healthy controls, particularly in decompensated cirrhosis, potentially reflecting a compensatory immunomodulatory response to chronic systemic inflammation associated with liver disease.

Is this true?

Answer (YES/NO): NO